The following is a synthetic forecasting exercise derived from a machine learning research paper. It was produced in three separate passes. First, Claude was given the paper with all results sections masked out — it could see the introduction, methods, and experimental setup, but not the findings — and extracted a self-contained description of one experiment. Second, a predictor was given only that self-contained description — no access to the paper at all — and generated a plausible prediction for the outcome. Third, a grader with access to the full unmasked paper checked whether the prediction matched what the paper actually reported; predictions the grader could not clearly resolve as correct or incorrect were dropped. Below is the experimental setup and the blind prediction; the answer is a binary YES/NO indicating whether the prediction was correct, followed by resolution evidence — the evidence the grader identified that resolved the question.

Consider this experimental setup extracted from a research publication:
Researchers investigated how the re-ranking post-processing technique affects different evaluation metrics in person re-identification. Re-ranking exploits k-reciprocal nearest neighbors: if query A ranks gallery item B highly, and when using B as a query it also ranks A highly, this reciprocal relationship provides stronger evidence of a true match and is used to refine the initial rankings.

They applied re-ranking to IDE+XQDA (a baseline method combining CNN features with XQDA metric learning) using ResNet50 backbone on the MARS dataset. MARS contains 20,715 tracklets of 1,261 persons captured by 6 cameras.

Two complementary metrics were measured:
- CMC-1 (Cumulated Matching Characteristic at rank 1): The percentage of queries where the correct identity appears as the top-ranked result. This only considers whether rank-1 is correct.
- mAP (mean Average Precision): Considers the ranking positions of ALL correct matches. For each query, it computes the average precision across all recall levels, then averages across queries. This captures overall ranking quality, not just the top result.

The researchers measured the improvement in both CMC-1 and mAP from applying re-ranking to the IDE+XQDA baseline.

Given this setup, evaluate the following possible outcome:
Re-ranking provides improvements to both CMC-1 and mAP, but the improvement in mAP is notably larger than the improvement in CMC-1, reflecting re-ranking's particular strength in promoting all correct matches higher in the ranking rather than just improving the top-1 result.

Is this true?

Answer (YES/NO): YES